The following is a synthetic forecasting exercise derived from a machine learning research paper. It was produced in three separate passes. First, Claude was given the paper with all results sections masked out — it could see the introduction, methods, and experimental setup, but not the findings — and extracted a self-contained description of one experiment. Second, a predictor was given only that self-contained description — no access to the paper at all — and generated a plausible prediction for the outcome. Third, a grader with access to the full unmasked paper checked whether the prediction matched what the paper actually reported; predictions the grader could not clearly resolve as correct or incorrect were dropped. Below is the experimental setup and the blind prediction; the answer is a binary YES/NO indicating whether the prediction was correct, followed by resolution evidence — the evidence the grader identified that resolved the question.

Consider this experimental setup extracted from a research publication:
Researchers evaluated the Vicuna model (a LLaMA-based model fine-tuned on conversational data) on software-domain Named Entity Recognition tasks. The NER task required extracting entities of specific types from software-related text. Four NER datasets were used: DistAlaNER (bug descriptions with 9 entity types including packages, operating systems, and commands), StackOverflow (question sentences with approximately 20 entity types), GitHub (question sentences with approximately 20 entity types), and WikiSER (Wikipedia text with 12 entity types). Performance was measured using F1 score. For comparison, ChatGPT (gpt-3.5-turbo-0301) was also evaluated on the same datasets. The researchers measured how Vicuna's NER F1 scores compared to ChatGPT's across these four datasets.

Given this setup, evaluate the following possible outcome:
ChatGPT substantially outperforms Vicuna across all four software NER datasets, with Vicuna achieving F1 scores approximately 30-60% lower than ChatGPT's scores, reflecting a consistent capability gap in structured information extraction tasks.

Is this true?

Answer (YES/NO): NO